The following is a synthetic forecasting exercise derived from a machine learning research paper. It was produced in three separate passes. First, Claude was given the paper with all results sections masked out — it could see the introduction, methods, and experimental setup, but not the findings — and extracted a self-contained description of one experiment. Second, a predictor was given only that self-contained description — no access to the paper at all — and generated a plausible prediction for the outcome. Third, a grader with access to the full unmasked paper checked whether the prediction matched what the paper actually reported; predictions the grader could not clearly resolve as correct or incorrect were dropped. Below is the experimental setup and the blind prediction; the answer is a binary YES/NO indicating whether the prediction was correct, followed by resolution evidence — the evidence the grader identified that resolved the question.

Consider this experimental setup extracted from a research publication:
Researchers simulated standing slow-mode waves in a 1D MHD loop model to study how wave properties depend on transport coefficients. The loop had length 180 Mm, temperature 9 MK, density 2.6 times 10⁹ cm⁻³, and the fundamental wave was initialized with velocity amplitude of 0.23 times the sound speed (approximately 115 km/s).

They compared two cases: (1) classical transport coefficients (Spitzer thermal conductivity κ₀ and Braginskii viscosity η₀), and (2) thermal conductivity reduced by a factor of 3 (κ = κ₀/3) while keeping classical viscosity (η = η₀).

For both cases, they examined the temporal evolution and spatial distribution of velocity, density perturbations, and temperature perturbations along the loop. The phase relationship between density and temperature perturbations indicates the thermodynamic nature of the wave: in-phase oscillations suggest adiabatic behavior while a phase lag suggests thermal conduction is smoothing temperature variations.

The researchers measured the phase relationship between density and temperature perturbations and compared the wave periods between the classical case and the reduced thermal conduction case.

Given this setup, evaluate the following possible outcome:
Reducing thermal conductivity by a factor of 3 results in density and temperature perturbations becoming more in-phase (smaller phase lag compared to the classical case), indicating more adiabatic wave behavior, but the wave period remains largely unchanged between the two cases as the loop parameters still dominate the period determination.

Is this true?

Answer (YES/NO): NO